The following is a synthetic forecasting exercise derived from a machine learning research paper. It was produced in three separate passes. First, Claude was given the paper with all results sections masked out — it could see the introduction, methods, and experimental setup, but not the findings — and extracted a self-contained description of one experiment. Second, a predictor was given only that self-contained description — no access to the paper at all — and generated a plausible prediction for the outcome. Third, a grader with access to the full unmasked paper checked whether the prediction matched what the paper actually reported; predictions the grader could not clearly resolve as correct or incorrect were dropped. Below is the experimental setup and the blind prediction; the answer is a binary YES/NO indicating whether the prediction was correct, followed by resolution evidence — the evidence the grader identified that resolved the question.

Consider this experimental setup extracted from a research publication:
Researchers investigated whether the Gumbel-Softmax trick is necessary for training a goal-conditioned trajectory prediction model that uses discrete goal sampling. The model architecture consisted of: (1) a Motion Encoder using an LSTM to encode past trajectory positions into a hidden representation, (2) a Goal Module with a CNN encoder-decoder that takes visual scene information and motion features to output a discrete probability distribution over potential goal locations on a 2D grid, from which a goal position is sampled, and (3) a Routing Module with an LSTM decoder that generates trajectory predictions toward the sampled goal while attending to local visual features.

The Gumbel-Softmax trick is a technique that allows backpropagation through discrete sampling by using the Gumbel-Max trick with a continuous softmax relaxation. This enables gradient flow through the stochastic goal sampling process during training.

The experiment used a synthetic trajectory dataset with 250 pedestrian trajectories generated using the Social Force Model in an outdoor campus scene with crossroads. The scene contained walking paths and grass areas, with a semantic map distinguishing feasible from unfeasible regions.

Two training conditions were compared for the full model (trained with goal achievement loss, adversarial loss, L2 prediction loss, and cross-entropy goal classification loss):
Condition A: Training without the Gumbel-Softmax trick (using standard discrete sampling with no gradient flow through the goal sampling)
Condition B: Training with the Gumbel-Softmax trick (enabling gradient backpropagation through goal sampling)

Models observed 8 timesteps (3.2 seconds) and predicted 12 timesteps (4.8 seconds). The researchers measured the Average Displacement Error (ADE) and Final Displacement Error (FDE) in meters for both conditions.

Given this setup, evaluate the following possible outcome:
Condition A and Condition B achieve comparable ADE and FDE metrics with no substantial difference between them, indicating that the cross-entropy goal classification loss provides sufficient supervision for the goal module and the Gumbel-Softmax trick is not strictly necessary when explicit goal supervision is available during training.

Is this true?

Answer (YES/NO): NO